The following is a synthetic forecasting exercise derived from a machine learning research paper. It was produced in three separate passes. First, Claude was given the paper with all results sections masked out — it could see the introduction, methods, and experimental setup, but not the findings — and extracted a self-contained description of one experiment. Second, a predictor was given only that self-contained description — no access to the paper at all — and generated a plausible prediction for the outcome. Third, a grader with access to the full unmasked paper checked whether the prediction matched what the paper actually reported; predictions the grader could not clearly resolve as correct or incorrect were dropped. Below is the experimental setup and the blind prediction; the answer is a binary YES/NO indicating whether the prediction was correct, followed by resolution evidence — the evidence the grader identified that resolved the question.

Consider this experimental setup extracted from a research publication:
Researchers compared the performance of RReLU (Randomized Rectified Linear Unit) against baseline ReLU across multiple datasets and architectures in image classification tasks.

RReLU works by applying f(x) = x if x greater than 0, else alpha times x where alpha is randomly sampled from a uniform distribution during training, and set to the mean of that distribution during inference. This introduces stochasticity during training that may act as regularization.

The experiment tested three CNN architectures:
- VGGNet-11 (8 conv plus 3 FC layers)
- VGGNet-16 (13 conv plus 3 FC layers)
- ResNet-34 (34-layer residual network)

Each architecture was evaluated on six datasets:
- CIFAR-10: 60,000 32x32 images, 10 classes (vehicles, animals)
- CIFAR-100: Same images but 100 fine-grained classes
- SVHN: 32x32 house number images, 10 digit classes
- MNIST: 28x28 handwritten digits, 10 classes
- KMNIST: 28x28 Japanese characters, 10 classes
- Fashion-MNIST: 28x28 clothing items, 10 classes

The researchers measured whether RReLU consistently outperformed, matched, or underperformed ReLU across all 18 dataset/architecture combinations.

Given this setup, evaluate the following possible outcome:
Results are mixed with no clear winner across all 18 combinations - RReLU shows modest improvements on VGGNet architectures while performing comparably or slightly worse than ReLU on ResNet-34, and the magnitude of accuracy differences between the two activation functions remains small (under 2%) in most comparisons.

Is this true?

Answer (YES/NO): NO